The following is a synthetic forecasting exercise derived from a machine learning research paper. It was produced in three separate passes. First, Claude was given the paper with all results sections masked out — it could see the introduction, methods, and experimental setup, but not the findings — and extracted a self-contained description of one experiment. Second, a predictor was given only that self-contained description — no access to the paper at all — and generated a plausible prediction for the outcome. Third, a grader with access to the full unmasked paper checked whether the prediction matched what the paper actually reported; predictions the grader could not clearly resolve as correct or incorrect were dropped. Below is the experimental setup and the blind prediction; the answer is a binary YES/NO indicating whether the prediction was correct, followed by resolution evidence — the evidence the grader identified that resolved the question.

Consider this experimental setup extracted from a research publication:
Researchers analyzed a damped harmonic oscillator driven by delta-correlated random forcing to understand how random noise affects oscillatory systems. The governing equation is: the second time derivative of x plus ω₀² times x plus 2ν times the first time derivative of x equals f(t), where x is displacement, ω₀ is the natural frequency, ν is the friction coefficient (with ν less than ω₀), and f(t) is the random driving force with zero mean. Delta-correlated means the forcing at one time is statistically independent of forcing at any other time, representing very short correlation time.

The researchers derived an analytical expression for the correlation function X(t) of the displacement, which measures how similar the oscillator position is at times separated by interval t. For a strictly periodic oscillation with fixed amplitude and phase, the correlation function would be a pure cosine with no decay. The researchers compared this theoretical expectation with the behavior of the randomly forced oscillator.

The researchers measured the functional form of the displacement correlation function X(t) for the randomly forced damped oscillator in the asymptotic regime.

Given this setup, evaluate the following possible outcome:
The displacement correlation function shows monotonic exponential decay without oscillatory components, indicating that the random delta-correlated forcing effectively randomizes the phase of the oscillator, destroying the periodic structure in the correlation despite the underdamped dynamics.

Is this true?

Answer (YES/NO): NO